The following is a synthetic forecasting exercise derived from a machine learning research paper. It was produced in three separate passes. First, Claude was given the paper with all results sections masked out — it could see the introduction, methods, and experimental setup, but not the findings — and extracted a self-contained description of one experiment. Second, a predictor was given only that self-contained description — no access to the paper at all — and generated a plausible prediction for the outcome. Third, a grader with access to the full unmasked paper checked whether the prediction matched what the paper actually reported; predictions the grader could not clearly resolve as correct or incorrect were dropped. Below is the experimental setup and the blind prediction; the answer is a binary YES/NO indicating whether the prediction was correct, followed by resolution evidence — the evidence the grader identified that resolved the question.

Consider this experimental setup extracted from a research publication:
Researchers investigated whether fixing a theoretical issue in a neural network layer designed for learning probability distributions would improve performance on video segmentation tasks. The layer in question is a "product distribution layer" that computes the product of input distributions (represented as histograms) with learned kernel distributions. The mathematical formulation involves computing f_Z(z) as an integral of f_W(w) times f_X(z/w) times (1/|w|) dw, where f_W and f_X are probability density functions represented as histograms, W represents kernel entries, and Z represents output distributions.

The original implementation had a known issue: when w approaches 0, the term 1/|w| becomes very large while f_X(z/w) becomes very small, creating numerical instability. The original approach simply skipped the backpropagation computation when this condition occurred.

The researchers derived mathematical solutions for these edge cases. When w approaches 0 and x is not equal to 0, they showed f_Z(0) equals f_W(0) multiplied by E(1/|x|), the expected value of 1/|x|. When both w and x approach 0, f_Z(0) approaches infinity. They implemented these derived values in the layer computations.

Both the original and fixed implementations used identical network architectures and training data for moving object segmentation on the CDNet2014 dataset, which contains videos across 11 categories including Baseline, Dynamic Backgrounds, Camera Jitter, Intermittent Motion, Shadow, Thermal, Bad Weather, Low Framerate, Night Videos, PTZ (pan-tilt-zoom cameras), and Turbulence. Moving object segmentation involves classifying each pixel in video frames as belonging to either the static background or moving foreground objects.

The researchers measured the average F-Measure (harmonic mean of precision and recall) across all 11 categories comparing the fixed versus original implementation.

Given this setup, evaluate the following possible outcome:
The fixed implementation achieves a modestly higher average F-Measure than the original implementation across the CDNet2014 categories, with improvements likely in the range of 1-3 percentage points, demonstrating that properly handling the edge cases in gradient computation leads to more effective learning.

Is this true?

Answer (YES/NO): NO